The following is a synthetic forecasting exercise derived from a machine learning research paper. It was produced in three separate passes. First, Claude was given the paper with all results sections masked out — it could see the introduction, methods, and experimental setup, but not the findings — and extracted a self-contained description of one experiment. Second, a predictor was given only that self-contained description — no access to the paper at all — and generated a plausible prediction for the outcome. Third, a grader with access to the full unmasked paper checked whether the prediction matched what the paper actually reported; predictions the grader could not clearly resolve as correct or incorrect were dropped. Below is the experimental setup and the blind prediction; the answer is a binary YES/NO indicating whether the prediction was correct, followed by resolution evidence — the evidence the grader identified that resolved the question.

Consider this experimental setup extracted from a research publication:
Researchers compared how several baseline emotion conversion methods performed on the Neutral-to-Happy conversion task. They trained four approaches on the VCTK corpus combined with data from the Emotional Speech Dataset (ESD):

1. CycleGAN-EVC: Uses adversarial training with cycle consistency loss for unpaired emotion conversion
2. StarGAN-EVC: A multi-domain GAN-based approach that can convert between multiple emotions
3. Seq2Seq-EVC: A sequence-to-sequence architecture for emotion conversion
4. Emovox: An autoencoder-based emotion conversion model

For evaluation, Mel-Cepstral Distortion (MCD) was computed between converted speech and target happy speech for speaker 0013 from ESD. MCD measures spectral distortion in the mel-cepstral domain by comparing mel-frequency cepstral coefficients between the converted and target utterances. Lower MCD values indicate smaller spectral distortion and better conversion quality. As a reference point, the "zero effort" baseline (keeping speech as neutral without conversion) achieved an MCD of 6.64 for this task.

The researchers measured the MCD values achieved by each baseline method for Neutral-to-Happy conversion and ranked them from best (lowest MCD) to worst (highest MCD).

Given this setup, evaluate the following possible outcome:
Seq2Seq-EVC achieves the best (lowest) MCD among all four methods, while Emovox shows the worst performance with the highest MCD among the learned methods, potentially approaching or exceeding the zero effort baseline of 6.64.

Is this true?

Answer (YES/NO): NO